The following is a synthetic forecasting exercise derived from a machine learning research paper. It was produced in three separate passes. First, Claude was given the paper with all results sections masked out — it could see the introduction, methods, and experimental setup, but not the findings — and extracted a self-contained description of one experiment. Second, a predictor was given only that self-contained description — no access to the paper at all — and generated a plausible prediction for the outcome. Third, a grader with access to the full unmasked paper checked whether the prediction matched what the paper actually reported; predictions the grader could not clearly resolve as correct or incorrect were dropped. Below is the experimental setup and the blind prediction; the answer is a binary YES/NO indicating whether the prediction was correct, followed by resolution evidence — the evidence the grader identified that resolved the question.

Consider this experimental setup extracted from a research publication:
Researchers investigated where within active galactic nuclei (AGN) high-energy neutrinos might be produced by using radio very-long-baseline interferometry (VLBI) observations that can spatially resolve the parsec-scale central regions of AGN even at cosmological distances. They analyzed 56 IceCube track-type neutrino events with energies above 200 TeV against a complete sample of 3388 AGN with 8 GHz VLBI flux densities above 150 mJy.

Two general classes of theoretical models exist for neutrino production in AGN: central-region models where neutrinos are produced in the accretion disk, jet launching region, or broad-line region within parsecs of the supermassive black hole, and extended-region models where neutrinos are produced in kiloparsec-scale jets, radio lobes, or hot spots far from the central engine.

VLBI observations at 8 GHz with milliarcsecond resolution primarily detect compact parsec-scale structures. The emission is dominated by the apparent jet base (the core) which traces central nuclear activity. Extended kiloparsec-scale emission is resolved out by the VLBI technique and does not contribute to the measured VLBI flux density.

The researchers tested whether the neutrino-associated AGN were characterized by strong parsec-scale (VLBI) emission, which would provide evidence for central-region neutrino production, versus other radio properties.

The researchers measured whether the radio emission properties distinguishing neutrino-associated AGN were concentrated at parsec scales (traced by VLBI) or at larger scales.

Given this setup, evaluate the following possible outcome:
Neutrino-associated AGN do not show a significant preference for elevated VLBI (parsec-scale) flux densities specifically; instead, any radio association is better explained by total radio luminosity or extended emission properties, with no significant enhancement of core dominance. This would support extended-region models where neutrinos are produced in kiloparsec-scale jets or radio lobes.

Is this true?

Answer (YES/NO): NO